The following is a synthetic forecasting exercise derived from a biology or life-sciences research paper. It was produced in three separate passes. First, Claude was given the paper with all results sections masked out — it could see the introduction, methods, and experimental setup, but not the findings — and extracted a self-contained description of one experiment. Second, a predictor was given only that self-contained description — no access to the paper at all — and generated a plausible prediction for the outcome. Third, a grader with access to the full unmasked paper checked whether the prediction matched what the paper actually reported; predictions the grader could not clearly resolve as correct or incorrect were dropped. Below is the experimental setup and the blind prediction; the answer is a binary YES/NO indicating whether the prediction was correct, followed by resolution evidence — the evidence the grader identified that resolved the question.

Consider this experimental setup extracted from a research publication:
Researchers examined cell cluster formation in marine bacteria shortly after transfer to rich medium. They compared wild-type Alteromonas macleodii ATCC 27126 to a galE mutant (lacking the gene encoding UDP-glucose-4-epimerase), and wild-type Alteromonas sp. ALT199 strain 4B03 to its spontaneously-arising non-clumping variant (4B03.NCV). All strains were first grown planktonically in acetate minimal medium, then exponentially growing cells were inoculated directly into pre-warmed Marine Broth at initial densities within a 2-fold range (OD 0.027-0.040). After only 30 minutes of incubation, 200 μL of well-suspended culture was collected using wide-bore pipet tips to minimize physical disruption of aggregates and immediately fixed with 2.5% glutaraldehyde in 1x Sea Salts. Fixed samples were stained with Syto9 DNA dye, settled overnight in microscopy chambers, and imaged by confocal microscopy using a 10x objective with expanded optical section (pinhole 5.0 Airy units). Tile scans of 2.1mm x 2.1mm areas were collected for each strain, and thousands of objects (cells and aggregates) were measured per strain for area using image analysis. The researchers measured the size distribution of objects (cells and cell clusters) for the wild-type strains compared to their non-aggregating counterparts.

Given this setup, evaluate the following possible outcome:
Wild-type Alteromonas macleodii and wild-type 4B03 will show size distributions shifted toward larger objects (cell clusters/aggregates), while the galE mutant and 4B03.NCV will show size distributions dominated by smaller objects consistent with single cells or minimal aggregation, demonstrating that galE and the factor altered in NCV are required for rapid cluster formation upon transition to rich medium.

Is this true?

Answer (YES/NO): YES